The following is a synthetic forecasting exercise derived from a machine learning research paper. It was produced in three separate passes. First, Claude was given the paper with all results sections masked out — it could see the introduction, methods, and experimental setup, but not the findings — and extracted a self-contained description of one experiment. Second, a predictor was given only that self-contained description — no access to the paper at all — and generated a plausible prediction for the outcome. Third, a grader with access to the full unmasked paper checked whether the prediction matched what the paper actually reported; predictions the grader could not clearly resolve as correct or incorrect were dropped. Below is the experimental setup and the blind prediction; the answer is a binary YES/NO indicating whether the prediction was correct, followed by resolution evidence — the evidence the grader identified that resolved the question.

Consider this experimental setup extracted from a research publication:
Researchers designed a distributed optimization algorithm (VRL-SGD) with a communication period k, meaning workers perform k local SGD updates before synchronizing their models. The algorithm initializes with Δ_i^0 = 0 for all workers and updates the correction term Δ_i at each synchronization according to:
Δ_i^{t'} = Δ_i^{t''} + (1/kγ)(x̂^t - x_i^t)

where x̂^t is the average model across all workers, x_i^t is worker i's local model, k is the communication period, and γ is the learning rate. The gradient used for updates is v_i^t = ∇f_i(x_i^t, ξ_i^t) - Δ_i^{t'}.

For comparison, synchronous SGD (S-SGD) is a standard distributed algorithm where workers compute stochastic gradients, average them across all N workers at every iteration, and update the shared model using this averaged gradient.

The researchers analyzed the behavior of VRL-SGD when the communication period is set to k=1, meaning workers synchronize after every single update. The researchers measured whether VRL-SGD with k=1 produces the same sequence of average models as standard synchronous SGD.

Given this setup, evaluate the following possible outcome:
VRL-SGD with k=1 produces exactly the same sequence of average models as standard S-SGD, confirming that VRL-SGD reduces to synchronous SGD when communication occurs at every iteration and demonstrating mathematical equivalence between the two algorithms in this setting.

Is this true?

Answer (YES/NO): YES